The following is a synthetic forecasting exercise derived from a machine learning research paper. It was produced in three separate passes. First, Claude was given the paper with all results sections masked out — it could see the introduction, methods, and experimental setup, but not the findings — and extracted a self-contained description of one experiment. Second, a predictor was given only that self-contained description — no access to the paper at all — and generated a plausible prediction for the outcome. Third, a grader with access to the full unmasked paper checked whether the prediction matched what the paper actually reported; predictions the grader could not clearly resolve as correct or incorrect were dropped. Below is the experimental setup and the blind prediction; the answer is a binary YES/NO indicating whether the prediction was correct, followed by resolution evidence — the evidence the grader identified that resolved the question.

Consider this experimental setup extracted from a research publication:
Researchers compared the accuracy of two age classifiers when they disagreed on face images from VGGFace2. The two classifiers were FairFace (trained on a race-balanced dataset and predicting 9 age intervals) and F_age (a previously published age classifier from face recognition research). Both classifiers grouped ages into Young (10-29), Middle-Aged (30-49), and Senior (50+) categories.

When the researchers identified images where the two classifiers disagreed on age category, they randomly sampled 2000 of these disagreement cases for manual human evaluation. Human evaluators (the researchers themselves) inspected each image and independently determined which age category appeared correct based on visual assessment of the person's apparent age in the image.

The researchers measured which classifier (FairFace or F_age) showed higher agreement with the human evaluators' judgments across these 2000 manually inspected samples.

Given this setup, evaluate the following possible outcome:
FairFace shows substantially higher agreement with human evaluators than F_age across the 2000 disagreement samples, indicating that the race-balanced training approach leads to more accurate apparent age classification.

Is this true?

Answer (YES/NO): NO